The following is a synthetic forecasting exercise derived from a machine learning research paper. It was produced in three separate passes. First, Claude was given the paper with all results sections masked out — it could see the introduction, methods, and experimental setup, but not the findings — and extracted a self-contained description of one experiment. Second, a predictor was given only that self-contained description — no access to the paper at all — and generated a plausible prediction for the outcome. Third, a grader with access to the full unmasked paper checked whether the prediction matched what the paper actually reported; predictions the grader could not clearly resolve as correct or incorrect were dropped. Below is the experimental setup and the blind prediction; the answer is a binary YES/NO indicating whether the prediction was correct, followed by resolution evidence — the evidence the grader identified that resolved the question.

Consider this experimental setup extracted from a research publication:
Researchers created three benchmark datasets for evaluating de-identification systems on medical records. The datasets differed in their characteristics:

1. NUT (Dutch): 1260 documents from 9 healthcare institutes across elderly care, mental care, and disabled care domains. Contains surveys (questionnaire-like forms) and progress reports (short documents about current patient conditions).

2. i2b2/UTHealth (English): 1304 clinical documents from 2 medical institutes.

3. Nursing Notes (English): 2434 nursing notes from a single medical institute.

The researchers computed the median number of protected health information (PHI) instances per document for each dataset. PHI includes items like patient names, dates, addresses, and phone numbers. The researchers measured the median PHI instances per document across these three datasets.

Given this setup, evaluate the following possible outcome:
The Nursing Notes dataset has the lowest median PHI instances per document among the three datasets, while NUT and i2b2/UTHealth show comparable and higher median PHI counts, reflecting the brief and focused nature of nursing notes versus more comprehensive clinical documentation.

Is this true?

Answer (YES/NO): NO